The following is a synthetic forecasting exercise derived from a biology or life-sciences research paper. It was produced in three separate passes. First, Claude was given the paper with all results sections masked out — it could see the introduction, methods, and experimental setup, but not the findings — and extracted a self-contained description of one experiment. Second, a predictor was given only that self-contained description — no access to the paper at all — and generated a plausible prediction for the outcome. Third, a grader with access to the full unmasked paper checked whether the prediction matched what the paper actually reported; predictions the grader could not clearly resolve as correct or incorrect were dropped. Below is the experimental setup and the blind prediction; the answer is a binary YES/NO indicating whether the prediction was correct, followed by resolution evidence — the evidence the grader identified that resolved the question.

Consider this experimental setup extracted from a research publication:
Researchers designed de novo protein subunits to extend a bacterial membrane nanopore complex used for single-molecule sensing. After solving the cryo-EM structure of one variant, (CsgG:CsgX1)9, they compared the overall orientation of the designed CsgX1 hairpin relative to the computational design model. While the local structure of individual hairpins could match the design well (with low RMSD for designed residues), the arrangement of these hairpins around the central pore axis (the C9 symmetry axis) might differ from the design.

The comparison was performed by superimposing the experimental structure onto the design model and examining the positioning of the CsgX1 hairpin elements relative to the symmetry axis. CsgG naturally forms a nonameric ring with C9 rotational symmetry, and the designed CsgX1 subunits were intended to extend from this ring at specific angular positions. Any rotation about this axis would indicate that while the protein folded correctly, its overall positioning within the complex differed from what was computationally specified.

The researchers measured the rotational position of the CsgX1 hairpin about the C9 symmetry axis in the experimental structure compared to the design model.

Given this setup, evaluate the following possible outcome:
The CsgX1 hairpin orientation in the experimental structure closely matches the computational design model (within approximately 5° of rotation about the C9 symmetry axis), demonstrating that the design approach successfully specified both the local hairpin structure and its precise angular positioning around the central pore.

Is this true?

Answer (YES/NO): NO